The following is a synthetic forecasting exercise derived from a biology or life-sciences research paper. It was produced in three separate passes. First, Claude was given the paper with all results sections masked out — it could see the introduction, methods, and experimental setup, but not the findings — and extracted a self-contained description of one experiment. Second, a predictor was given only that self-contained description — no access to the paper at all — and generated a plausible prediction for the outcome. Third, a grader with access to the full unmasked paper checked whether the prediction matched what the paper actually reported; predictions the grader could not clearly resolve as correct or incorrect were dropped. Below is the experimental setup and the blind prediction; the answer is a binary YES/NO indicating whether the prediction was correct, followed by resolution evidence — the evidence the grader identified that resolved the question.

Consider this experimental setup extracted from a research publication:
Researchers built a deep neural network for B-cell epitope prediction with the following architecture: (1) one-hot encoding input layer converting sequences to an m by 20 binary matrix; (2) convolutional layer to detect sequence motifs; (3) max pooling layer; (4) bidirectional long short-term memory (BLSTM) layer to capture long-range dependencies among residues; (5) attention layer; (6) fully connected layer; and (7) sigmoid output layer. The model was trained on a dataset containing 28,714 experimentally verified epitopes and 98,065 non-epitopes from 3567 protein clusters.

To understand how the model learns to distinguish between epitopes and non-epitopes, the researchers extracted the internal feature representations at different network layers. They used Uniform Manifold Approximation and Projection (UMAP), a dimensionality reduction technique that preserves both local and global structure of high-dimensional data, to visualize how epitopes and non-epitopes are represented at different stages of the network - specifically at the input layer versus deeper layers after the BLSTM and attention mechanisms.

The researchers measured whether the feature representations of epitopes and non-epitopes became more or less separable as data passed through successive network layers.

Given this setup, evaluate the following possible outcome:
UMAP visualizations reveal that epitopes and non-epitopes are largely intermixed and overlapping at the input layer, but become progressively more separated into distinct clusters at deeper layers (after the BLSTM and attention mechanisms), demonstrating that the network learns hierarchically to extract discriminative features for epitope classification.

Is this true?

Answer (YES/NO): YES